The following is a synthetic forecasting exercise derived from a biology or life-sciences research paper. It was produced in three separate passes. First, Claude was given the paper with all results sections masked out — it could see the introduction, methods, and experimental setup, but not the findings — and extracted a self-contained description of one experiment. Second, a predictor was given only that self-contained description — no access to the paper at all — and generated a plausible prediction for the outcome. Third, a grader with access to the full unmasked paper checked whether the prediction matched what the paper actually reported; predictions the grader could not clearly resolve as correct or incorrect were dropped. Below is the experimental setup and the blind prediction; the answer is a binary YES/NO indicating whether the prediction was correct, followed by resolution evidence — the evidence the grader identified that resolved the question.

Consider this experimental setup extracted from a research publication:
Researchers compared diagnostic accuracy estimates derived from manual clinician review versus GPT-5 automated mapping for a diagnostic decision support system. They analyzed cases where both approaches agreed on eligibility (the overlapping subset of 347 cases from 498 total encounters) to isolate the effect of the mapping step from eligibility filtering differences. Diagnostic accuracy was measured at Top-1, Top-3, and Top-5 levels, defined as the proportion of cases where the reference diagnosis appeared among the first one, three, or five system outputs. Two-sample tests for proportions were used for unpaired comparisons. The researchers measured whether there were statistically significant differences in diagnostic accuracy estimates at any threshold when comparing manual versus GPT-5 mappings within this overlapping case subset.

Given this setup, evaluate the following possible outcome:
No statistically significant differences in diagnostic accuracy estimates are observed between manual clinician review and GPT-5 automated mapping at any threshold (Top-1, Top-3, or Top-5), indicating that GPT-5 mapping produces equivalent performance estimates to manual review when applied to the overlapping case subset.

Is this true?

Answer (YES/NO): YES